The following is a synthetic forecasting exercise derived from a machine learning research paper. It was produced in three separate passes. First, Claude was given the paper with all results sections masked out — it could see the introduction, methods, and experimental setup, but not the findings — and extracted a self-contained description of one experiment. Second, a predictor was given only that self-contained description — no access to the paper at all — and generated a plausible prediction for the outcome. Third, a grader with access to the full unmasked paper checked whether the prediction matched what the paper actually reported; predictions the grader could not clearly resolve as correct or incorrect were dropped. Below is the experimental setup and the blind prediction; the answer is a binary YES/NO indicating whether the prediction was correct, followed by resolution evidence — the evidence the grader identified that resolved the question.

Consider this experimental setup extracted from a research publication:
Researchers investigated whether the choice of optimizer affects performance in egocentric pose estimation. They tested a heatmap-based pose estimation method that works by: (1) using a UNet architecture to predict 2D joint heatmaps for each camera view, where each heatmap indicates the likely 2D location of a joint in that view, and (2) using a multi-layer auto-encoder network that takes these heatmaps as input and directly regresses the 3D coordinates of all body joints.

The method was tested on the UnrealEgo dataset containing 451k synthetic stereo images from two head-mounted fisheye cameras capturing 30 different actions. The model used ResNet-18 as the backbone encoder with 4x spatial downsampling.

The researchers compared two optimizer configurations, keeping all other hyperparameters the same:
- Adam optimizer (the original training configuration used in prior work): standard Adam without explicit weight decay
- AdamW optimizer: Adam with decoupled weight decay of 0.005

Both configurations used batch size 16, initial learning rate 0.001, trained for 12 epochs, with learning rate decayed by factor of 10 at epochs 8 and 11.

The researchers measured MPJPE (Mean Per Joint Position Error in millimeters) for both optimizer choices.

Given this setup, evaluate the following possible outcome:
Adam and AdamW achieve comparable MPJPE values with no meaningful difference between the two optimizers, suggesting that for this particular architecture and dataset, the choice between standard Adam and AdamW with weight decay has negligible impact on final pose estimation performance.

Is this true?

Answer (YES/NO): NO